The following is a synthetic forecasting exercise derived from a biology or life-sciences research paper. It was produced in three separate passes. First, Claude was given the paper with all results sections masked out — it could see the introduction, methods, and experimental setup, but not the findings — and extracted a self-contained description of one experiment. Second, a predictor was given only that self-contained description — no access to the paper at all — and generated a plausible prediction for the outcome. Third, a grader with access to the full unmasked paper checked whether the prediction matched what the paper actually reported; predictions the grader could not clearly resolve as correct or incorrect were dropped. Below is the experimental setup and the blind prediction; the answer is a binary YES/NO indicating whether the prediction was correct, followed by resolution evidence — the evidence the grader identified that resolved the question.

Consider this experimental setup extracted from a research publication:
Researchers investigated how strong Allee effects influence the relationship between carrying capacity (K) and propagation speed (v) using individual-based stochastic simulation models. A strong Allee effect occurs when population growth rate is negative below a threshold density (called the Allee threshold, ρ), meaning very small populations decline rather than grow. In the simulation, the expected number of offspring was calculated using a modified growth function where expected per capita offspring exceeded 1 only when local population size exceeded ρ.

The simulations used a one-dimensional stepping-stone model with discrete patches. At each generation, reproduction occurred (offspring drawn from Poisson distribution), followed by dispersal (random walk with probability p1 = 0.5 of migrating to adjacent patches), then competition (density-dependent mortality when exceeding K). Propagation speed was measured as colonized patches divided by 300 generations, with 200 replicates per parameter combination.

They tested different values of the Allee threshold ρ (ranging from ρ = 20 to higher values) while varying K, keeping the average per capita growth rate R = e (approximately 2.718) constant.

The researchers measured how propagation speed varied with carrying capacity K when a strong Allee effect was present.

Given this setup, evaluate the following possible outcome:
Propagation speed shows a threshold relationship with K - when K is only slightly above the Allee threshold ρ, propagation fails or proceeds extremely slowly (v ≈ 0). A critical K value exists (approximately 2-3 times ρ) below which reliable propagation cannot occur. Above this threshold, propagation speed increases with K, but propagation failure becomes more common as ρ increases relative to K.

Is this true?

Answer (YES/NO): YES